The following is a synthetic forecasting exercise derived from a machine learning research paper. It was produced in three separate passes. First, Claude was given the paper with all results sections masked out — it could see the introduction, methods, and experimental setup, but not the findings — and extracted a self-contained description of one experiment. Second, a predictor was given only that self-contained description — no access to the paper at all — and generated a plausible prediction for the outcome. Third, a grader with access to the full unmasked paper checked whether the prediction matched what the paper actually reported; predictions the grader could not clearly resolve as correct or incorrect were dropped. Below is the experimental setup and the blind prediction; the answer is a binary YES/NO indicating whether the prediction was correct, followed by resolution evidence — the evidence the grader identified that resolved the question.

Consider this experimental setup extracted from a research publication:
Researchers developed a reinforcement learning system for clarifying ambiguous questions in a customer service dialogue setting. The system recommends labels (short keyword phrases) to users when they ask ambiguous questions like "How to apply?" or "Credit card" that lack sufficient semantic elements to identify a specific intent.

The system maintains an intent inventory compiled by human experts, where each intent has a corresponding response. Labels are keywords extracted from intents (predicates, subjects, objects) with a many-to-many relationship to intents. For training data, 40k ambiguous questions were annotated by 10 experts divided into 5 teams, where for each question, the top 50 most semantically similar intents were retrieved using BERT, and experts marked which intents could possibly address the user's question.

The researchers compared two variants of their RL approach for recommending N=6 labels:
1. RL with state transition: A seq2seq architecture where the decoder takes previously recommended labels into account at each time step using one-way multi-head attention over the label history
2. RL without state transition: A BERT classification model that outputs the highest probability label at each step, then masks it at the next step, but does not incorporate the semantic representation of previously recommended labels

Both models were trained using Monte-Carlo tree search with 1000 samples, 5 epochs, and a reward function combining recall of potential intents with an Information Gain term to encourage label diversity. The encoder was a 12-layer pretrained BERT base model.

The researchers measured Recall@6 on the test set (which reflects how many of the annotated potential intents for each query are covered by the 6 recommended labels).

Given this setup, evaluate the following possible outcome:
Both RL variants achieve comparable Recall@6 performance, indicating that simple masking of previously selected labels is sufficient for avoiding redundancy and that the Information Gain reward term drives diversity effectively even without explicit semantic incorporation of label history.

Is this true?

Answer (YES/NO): NO